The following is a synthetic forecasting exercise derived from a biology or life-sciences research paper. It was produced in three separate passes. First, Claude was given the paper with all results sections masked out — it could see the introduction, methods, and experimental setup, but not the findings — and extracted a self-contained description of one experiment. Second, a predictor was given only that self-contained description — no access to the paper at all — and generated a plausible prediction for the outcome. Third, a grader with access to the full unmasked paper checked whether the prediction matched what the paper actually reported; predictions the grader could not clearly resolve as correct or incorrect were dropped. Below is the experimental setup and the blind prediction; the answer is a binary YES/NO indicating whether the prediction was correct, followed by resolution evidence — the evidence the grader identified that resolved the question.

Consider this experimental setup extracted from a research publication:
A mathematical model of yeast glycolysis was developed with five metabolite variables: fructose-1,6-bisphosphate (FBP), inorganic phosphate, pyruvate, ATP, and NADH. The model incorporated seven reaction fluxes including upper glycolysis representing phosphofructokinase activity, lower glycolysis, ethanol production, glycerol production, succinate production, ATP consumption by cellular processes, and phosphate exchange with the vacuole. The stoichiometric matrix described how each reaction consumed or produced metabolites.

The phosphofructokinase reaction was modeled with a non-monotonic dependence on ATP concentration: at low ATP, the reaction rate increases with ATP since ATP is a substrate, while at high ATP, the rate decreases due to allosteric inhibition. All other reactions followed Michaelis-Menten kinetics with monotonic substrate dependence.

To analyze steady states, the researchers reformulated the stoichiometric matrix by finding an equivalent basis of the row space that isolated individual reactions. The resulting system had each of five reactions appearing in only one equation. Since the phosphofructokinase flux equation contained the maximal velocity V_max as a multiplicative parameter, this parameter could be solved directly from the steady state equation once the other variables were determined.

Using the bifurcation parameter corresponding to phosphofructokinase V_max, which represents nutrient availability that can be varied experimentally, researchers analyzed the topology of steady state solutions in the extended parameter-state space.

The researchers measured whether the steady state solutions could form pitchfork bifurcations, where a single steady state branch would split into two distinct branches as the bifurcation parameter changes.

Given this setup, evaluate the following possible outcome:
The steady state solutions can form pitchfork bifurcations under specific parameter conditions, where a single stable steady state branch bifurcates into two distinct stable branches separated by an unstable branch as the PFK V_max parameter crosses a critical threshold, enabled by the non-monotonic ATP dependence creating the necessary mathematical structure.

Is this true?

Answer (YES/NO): NO